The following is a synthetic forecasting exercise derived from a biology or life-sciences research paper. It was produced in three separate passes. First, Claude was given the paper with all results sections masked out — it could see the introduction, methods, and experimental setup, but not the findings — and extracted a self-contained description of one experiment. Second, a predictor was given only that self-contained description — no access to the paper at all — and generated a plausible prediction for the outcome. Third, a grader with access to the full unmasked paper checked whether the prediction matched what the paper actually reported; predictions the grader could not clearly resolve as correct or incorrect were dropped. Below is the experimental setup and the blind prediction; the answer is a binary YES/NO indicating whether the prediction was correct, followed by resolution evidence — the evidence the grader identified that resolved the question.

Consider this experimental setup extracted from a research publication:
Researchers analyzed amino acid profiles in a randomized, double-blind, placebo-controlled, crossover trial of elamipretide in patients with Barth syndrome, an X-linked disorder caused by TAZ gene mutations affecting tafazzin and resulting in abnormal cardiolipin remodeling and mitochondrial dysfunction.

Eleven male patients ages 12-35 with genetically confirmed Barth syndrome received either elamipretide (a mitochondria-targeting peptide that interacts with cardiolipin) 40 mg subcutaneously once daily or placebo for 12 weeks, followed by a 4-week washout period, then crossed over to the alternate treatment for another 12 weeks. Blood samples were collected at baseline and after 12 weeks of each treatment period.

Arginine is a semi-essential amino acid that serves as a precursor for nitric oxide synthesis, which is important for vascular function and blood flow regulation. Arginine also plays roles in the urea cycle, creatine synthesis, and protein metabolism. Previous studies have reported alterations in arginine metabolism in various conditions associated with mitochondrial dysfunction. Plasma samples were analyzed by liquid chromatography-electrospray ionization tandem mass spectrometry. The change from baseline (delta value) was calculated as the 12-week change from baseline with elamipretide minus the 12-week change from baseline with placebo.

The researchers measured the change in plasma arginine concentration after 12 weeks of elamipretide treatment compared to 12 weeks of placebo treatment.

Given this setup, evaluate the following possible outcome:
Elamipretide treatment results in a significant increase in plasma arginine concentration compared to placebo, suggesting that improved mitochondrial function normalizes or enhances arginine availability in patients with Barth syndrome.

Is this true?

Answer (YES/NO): NO